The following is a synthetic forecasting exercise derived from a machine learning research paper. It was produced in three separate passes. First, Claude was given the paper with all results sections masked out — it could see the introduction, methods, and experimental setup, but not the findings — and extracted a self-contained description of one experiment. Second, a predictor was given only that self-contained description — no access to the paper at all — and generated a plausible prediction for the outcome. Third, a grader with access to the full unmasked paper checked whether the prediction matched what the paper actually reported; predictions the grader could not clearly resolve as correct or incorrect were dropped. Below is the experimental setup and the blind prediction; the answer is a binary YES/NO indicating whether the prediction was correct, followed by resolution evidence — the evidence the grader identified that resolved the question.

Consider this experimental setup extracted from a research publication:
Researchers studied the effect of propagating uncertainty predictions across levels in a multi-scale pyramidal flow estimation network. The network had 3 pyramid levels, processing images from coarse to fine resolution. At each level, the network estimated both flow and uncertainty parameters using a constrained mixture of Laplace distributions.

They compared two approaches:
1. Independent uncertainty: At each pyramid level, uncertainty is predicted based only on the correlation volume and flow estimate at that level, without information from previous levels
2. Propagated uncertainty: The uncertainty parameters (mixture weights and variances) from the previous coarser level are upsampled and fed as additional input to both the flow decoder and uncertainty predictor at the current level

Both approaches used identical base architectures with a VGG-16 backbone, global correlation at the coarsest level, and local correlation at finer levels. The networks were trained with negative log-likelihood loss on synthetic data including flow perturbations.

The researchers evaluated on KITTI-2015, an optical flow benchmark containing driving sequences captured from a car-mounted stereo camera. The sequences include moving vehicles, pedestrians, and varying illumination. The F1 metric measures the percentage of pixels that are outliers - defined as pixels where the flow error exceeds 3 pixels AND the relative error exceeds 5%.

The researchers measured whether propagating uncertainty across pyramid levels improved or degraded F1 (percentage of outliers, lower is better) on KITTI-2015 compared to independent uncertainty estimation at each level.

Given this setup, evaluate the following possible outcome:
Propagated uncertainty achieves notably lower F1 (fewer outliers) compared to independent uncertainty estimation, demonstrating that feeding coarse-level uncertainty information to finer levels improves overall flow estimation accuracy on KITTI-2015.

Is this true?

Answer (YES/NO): NO